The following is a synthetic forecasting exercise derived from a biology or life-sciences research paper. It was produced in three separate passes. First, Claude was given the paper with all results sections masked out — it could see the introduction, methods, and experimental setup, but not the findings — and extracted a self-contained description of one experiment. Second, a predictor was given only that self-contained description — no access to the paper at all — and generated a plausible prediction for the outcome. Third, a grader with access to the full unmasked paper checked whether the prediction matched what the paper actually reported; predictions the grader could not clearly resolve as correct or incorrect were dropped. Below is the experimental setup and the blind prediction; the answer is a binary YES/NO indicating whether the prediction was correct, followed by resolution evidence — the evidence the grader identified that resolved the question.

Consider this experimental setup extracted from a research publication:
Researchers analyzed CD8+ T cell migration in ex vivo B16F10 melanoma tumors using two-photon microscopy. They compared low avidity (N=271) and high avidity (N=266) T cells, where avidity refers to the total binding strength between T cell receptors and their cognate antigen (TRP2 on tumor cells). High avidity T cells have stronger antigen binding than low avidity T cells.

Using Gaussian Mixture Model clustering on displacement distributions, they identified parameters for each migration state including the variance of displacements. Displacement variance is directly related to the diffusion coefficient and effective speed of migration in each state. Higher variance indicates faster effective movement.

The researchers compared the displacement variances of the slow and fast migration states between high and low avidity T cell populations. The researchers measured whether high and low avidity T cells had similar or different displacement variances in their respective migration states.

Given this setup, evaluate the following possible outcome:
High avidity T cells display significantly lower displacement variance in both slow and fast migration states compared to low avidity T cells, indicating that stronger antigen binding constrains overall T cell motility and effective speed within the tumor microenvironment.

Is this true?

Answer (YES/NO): NO